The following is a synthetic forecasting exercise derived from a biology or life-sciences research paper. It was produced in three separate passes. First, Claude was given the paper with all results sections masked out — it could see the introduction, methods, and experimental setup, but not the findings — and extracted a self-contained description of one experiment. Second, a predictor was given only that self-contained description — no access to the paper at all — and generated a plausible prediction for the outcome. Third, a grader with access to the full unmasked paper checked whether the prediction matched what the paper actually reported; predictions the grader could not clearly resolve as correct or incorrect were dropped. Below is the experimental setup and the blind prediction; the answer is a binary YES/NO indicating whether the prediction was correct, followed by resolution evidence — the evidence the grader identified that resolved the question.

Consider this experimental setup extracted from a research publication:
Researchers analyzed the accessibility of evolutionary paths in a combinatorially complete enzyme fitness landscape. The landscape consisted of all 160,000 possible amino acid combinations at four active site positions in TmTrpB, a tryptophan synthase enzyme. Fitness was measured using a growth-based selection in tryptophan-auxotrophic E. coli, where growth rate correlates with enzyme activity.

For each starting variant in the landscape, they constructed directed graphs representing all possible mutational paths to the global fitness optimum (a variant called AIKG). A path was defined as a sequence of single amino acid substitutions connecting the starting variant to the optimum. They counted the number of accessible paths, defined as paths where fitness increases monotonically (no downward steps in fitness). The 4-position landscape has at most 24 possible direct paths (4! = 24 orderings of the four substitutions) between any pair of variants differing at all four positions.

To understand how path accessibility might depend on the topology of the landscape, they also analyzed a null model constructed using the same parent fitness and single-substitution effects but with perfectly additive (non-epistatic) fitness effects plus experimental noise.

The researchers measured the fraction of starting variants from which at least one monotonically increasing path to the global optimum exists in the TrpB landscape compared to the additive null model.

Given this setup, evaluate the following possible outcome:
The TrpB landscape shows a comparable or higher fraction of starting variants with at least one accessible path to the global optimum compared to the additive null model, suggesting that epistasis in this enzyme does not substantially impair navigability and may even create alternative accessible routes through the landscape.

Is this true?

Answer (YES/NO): NO